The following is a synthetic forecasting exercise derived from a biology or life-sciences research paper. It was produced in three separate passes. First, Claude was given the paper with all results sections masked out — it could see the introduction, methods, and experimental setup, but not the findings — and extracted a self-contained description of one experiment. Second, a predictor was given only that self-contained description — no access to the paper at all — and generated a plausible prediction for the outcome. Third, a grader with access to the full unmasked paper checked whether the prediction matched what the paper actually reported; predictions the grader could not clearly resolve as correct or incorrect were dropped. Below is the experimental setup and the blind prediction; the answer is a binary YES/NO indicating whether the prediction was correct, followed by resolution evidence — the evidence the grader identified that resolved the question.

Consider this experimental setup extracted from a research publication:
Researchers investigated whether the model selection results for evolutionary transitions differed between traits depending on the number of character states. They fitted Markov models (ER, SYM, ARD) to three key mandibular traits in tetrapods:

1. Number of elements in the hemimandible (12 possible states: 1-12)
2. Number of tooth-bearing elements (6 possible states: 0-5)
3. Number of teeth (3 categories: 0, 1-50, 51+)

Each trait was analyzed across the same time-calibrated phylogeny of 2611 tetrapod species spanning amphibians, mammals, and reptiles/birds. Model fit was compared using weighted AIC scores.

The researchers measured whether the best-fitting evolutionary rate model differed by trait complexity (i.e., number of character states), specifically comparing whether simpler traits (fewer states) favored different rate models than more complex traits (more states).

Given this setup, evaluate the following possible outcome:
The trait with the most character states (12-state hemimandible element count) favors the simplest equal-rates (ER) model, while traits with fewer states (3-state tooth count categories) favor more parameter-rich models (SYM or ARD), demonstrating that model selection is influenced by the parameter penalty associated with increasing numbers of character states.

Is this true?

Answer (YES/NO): NO